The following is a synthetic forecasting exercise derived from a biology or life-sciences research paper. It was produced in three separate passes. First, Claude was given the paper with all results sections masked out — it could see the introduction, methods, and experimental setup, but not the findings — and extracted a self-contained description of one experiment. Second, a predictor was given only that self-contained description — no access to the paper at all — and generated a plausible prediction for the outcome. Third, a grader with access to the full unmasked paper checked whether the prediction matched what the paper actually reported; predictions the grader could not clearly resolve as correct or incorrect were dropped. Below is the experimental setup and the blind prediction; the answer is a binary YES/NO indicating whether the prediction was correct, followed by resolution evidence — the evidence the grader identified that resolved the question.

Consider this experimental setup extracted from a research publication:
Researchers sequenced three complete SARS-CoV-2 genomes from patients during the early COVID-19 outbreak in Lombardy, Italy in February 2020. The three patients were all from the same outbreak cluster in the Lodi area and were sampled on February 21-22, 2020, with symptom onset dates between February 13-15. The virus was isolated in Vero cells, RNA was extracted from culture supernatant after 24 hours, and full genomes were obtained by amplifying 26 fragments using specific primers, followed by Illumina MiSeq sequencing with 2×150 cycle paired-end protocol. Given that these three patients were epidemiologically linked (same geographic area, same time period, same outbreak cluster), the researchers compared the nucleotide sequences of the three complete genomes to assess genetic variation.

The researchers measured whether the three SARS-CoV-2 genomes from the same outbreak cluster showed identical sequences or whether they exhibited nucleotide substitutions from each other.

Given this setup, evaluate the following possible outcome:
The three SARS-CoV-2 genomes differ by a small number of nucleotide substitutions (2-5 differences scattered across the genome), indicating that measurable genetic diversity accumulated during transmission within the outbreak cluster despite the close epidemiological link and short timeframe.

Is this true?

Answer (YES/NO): NO